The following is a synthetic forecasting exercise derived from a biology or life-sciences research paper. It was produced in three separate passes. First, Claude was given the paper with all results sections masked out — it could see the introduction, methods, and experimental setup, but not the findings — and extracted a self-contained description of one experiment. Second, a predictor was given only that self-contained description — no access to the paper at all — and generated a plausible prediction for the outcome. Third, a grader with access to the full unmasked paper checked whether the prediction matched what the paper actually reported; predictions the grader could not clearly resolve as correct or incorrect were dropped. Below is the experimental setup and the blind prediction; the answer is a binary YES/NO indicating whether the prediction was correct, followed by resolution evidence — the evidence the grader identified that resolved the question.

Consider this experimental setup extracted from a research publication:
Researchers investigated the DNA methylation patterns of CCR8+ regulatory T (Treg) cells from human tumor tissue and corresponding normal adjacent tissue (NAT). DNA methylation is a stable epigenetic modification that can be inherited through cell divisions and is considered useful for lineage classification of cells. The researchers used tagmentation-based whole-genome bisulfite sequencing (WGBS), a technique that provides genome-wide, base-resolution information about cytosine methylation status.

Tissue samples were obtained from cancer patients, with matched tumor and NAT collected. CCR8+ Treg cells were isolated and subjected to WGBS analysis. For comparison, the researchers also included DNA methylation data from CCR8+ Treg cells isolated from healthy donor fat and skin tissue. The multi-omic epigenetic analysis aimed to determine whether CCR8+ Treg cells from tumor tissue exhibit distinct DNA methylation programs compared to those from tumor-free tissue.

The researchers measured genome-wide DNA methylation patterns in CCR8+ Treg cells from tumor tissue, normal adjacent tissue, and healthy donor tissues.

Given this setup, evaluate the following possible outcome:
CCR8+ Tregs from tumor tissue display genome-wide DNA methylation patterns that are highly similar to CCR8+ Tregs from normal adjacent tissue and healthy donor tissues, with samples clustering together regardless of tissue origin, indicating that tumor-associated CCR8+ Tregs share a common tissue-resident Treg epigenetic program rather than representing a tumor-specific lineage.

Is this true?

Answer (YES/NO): YES